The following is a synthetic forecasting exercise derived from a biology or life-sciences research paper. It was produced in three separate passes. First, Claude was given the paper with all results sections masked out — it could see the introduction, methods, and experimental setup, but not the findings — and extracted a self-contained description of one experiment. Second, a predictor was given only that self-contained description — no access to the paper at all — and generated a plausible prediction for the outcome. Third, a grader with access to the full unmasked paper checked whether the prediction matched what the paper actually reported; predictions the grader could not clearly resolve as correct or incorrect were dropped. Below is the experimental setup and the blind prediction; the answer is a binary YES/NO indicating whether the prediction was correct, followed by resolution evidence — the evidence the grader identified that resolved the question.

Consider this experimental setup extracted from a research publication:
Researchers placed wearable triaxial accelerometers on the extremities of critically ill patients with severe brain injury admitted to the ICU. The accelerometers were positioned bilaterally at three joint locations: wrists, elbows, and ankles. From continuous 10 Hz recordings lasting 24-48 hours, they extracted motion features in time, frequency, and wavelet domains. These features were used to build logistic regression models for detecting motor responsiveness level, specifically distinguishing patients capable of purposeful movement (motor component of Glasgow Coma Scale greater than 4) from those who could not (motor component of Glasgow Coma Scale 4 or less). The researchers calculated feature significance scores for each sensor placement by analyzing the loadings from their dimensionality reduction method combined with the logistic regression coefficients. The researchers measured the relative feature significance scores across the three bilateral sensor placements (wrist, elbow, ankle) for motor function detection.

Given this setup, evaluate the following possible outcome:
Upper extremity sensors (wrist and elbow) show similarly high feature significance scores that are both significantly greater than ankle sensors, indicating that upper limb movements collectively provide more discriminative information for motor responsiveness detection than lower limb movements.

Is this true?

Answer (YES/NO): NO